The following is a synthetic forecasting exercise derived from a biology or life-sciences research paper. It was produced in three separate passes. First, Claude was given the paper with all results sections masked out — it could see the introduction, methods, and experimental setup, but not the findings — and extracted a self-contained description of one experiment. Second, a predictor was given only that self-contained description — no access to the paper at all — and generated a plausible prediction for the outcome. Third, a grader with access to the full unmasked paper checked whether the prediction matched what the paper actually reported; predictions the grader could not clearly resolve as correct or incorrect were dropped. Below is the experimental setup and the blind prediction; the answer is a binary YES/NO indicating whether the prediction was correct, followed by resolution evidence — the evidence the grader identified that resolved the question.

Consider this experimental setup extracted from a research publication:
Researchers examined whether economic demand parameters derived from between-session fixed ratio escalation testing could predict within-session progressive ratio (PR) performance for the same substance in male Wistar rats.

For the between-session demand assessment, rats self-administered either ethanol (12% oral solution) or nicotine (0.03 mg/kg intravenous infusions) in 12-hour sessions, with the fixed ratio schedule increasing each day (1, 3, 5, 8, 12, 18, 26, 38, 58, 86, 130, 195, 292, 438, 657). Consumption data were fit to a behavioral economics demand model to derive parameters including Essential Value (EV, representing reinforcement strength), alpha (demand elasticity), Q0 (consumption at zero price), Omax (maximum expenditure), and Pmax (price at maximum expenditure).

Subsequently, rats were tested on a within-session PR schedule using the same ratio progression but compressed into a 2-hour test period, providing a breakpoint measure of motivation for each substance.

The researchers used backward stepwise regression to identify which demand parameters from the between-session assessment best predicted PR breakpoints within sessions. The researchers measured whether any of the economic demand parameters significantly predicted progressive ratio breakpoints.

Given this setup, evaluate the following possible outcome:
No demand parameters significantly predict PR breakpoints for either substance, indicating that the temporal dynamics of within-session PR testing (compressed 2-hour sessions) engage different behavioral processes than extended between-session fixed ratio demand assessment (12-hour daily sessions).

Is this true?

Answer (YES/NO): NO